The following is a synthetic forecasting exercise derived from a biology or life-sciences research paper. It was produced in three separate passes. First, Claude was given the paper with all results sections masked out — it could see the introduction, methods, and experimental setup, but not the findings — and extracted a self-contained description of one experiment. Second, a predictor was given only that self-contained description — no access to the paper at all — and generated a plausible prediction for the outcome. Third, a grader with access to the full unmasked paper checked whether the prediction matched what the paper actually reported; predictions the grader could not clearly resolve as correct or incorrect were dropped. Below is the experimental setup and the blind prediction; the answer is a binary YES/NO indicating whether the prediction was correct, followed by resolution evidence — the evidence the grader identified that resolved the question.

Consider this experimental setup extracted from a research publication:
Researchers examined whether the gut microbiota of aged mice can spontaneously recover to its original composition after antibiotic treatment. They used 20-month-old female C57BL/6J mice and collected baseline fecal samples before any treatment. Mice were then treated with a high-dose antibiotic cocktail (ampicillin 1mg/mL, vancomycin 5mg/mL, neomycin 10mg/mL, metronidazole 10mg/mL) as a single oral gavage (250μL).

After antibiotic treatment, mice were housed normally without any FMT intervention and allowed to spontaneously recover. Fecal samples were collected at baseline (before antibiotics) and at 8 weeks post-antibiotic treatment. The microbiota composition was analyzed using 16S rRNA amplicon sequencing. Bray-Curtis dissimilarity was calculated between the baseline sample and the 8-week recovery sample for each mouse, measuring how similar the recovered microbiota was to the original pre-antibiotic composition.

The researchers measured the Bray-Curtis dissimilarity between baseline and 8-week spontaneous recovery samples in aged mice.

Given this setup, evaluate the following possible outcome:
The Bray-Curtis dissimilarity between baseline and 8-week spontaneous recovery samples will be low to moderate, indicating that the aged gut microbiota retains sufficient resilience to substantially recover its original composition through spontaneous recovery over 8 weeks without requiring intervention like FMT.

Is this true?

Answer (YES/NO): NO